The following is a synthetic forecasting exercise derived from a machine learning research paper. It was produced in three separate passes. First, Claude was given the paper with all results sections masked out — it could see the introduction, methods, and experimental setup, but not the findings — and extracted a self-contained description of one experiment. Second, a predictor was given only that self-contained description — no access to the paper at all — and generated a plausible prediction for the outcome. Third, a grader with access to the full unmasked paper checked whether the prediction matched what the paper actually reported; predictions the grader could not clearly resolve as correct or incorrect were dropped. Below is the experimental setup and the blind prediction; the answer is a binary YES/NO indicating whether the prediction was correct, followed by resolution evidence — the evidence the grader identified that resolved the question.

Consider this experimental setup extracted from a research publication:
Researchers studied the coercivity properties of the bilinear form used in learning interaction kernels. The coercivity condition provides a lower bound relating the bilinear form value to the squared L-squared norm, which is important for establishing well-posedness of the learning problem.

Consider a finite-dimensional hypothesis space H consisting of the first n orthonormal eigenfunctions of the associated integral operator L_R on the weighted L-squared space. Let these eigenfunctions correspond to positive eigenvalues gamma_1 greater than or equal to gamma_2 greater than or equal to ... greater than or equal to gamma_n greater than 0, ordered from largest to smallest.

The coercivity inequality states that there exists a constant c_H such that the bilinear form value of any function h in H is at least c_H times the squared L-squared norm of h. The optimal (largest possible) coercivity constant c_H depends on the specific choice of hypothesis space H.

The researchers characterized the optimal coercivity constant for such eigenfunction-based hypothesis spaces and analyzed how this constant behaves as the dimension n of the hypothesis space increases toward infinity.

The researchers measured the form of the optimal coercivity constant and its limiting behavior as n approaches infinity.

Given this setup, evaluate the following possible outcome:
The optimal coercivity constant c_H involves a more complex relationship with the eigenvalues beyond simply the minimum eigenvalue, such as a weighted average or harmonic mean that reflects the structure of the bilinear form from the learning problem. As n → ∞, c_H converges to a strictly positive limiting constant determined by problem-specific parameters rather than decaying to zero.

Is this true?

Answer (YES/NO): NO